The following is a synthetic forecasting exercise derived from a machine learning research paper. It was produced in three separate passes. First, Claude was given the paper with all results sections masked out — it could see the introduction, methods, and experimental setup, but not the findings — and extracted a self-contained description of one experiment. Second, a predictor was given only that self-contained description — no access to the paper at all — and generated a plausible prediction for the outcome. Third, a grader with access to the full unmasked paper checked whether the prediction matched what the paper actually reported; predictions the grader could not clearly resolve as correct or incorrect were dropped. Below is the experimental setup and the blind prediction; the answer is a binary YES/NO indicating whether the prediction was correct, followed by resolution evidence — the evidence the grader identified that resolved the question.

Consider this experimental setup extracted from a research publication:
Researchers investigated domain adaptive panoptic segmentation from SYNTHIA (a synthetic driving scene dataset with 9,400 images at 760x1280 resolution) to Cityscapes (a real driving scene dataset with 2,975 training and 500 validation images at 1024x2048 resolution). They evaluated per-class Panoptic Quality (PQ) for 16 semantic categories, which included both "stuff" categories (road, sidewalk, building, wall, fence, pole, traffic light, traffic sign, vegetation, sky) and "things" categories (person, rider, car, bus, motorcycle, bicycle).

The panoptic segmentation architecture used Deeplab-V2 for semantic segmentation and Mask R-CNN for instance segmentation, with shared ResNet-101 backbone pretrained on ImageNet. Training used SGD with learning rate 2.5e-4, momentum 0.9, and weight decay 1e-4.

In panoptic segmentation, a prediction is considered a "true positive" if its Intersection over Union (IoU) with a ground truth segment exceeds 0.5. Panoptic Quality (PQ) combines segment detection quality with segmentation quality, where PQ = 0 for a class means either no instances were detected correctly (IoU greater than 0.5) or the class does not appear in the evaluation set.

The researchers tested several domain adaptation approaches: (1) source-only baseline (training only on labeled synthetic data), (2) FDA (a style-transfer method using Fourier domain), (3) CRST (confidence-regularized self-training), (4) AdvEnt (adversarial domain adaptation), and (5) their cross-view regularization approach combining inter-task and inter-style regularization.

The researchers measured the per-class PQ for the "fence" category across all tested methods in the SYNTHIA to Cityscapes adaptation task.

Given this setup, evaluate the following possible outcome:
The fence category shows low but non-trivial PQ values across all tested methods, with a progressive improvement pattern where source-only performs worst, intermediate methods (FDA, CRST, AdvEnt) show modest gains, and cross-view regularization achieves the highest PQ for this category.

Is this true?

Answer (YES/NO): NO